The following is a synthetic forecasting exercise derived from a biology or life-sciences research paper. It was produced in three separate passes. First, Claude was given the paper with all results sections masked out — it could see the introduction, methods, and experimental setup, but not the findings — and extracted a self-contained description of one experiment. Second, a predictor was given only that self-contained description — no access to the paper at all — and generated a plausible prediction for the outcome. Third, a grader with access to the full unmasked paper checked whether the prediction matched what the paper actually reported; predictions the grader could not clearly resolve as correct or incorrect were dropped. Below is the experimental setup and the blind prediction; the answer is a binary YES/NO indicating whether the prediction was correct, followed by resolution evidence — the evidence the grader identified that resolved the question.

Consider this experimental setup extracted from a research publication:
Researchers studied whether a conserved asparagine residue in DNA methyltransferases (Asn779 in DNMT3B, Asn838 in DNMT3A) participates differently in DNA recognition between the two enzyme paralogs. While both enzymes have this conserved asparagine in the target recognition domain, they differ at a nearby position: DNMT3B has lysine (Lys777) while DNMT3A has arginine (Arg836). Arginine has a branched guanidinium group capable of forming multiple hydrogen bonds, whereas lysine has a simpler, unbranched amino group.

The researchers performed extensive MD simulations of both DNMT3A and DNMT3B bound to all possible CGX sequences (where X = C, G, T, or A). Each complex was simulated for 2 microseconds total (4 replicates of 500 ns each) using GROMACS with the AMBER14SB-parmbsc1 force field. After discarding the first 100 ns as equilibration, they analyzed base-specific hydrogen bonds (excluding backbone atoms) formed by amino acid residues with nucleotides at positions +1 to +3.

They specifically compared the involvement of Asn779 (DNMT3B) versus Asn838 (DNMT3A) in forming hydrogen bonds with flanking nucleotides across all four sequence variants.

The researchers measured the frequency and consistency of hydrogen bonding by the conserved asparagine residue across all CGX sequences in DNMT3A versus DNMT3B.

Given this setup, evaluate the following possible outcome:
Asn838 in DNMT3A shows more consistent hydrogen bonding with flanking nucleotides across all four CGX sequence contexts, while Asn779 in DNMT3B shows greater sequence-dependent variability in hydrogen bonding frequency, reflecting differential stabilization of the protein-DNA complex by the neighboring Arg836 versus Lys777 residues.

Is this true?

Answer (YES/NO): NO